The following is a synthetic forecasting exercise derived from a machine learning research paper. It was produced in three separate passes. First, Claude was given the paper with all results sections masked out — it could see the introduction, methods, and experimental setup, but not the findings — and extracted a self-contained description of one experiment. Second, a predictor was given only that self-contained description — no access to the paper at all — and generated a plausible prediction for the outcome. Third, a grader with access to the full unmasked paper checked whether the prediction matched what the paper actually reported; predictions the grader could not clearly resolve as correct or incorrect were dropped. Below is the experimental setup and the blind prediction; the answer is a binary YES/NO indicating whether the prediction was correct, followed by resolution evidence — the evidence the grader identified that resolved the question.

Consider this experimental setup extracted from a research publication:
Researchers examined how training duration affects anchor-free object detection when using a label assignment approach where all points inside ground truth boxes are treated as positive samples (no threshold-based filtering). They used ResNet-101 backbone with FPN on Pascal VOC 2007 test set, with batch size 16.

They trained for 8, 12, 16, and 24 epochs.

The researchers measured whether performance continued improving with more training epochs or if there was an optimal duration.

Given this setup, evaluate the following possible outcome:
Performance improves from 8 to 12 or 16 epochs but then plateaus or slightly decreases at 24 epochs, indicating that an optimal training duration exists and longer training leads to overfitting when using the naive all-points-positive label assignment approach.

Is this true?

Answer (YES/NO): YES